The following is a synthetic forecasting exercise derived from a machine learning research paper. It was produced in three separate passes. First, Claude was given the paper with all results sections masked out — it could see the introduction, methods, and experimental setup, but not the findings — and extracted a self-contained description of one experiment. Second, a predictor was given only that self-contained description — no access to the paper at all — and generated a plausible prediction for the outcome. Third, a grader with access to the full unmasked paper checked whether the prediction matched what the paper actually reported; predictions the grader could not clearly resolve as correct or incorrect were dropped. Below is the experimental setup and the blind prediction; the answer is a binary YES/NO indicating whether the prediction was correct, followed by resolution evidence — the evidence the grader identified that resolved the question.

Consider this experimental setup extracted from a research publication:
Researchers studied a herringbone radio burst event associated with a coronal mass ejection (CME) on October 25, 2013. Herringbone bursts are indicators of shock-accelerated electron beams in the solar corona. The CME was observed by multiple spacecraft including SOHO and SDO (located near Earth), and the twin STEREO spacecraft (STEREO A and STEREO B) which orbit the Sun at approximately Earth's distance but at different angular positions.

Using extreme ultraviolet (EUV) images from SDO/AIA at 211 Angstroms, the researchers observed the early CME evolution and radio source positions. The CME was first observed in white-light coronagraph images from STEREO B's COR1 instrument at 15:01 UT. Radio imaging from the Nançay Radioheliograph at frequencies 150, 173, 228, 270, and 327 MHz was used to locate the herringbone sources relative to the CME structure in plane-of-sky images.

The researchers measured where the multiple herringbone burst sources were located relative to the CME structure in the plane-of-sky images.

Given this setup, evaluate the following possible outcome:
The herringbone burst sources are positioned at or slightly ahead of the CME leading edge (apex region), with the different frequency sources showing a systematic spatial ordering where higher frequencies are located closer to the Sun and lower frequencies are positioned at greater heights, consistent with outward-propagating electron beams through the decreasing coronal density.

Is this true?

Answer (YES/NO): NO